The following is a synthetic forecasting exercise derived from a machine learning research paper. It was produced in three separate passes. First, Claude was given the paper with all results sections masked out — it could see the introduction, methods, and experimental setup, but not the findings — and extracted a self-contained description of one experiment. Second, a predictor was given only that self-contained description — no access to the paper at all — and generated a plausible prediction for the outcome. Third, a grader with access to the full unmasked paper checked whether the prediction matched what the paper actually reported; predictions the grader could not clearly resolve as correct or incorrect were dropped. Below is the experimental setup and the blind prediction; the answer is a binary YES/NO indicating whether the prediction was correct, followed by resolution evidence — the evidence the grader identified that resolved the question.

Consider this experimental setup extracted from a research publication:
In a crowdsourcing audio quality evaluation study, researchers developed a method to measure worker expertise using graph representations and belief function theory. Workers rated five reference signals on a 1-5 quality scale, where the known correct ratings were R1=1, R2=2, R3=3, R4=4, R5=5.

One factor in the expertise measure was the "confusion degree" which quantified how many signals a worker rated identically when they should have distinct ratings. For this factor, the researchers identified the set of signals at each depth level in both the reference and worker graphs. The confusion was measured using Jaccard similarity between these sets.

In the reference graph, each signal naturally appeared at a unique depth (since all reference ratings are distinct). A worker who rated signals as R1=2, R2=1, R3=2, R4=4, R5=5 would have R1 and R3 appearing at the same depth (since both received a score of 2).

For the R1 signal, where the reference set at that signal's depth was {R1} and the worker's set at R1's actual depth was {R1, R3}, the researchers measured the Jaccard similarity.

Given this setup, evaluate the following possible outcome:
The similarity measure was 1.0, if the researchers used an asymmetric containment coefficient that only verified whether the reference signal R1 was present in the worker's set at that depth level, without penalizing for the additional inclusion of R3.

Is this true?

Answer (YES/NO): NO